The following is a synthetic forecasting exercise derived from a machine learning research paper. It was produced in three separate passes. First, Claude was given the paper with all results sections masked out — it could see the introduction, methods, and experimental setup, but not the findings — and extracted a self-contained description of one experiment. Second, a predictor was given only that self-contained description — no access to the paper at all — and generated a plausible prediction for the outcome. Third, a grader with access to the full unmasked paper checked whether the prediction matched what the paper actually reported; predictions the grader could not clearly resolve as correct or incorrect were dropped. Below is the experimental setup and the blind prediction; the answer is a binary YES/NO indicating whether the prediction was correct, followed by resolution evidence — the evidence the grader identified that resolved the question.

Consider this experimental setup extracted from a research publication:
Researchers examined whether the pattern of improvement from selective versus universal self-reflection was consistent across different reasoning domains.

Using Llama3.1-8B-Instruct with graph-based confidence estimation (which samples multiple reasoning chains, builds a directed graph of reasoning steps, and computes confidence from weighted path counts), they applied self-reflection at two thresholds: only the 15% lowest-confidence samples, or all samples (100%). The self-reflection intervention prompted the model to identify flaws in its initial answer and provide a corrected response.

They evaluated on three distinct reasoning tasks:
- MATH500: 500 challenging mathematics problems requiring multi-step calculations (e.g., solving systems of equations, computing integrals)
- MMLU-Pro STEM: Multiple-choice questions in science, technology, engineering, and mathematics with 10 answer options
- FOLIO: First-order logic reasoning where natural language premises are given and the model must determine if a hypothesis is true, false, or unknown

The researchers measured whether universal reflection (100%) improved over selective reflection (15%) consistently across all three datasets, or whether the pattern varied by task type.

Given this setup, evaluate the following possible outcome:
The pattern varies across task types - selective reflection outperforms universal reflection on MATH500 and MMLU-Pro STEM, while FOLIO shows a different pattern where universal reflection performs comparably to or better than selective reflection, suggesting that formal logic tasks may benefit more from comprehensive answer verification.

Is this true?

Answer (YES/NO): NO